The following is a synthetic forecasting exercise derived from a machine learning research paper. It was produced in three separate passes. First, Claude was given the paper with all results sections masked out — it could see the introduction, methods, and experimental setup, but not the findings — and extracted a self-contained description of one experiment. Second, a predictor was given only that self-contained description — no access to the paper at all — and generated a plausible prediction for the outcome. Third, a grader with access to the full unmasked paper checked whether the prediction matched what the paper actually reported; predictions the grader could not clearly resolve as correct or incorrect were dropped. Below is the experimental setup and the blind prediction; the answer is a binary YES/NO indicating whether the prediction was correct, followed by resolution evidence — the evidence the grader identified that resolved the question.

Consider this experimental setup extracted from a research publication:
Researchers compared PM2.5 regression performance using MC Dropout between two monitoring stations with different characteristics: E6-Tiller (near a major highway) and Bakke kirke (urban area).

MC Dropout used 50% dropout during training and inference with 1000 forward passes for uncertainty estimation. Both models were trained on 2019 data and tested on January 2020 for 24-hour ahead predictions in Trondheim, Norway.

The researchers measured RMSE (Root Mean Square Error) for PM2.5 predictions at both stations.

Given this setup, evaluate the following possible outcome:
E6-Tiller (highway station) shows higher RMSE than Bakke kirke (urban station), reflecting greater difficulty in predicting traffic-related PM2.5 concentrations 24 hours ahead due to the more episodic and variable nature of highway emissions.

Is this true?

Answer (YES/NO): NO